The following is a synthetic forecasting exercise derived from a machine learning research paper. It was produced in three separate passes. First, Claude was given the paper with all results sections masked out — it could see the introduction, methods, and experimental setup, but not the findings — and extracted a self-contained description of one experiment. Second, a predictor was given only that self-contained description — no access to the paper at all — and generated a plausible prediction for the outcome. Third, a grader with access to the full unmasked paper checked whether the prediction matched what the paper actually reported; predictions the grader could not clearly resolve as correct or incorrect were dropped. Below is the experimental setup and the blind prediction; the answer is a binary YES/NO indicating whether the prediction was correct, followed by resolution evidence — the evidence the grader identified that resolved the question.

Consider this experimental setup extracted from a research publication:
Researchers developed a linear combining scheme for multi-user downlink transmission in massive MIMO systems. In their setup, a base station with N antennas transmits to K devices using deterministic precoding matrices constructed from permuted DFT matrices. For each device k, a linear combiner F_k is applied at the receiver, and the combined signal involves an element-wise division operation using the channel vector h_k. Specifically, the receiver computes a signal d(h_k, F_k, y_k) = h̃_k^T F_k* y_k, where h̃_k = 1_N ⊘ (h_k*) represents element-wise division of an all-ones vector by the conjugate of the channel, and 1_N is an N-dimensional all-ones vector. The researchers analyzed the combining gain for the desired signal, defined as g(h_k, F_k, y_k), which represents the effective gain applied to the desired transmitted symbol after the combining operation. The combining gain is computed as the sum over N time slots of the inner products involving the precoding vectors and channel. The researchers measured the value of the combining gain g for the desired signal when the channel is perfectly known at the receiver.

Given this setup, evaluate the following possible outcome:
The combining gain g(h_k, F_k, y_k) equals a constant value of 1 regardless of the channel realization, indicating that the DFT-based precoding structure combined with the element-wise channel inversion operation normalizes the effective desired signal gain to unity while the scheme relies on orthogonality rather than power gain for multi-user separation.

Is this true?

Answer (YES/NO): NO